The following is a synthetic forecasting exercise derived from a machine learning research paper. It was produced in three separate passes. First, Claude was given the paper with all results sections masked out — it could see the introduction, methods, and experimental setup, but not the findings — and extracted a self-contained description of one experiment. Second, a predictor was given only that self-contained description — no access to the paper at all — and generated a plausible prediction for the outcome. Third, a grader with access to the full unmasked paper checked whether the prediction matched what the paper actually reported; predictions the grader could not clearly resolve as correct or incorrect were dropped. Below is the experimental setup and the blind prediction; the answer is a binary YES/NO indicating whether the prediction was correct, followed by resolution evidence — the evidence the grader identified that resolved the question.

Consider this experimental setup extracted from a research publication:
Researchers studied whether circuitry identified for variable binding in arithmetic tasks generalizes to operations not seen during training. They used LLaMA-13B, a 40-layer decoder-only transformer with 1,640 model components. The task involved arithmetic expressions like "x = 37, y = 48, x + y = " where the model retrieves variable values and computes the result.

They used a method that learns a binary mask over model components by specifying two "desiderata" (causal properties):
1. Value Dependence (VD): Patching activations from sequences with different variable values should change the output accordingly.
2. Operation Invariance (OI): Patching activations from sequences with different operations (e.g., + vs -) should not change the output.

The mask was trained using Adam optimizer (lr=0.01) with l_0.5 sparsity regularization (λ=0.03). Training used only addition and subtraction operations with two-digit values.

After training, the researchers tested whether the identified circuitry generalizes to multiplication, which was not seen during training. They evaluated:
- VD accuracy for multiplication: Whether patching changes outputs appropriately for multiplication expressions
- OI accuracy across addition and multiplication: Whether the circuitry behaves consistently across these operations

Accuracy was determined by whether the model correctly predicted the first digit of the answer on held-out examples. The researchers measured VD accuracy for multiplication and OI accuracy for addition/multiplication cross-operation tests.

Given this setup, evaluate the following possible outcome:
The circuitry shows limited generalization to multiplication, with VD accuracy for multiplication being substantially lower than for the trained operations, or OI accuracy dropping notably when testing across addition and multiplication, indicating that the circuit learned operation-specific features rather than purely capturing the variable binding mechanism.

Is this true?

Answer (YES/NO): NO